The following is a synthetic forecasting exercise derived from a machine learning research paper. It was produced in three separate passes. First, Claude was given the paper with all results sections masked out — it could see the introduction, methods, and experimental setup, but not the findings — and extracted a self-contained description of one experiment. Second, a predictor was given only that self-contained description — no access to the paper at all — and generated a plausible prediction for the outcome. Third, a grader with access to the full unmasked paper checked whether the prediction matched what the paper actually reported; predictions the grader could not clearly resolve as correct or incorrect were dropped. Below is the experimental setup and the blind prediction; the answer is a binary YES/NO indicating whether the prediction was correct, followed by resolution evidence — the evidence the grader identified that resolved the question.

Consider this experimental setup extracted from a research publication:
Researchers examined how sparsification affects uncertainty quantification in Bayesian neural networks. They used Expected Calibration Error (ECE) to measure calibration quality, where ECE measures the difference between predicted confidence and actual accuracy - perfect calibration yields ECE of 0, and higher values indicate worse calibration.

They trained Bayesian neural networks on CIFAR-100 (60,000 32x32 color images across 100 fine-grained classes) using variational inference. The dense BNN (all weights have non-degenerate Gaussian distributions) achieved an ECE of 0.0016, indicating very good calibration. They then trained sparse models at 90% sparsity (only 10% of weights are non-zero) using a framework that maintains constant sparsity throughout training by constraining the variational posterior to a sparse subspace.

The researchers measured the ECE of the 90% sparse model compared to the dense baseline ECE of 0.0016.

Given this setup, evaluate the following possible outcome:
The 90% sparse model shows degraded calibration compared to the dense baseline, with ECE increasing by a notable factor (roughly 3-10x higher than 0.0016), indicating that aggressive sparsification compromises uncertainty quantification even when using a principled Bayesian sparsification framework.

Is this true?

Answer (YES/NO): NO